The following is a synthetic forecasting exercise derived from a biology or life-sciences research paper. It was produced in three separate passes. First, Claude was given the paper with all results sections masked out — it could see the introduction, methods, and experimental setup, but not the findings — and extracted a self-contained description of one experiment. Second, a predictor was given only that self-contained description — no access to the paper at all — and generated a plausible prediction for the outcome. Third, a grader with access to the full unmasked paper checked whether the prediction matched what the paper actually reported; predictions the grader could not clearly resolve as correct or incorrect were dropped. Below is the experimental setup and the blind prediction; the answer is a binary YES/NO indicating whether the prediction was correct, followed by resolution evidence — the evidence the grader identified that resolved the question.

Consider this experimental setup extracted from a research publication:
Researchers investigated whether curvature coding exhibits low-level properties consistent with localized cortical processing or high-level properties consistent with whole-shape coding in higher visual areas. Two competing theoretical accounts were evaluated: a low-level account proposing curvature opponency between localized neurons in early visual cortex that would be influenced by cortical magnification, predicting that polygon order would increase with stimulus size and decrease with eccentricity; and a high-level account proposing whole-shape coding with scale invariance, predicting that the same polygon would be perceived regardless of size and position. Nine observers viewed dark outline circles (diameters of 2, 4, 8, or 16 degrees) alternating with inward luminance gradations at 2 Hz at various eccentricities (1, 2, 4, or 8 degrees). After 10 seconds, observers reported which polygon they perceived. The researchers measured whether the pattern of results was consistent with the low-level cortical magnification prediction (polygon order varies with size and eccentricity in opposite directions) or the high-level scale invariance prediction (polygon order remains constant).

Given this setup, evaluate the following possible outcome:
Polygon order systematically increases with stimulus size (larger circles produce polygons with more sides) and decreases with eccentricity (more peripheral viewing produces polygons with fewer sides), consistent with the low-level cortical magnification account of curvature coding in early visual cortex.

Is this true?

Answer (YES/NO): YES